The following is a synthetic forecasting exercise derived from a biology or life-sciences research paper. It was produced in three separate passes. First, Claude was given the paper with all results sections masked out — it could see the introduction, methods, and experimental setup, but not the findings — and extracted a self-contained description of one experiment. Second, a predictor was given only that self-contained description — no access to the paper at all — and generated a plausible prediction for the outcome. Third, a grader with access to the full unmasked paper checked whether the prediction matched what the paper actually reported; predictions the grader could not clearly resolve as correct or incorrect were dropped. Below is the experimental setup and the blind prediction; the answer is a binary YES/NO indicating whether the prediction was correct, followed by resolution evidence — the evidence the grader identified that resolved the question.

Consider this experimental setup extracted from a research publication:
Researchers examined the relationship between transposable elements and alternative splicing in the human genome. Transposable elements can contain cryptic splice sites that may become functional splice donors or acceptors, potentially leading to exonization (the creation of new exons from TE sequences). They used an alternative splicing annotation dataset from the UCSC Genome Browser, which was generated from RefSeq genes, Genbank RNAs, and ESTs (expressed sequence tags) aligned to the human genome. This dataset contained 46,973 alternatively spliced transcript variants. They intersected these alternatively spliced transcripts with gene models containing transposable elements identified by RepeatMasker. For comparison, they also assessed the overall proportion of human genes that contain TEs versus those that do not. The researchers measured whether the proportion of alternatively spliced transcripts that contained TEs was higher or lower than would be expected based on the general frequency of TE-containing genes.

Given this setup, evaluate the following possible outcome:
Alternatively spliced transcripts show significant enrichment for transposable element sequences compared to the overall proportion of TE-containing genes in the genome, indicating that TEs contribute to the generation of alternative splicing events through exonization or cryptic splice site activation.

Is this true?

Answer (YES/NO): NO